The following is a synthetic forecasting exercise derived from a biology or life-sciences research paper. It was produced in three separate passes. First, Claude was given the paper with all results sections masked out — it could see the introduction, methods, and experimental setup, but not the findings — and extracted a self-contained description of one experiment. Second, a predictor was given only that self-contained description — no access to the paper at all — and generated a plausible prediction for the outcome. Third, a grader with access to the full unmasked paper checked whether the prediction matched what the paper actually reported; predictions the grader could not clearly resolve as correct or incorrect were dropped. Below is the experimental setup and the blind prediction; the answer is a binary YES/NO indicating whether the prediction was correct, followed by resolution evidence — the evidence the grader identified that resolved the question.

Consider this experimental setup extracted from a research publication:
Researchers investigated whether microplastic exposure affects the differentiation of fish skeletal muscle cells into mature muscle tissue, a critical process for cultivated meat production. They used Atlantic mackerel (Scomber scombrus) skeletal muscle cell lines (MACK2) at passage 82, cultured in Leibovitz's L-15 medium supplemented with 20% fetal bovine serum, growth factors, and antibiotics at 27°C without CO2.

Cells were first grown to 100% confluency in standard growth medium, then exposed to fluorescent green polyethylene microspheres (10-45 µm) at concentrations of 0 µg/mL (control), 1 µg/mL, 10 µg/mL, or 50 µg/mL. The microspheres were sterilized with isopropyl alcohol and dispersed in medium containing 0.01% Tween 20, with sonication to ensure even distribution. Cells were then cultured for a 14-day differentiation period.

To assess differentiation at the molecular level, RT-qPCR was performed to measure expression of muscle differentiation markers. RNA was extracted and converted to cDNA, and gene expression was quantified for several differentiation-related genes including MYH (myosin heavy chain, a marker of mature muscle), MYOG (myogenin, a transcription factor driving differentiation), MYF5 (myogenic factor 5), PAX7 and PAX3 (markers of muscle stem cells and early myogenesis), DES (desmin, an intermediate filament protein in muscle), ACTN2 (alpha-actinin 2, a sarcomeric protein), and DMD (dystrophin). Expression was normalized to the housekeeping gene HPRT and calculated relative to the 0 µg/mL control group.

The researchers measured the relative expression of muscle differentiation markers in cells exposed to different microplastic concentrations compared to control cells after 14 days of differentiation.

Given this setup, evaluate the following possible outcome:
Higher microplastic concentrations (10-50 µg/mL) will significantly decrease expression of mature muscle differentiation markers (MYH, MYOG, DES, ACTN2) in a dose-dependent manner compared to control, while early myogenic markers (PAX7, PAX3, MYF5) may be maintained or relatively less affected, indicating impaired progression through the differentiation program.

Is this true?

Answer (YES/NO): NO